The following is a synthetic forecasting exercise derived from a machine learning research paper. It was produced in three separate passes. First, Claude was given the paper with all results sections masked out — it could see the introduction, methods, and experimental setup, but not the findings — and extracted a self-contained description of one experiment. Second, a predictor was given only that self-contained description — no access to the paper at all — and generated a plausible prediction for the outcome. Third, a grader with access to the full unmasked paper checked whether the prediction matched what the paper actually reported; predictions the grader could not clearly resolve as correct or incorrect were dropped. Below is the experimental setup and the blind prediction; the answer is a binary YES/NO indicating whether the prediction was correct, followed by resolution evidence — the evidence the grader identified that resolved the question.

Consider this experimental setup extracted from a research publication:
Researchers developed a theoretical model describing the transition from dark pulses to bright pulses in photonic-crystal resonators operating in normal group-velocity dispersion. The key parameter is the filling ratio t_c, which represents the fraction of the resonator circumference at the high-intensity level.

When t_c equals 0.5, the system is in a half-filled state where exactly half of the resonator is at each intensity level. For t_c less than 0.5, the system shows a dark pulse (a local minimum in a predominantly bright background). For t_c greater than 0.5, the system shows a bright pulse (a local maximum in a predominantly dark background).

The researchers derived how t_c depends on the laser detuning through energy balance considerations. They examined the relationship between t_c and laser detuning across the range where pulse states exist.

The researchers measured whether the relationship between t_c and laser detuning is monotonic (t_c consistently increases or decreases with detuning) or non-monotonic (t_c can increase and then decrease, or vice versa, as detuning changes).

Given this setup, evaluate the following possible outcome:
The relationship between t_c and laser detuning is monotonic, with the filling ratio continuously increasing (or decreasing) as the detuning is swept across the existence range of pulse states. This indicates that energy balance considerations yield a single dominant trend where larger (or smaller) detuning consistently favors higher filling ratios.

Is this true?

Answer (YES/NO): YES